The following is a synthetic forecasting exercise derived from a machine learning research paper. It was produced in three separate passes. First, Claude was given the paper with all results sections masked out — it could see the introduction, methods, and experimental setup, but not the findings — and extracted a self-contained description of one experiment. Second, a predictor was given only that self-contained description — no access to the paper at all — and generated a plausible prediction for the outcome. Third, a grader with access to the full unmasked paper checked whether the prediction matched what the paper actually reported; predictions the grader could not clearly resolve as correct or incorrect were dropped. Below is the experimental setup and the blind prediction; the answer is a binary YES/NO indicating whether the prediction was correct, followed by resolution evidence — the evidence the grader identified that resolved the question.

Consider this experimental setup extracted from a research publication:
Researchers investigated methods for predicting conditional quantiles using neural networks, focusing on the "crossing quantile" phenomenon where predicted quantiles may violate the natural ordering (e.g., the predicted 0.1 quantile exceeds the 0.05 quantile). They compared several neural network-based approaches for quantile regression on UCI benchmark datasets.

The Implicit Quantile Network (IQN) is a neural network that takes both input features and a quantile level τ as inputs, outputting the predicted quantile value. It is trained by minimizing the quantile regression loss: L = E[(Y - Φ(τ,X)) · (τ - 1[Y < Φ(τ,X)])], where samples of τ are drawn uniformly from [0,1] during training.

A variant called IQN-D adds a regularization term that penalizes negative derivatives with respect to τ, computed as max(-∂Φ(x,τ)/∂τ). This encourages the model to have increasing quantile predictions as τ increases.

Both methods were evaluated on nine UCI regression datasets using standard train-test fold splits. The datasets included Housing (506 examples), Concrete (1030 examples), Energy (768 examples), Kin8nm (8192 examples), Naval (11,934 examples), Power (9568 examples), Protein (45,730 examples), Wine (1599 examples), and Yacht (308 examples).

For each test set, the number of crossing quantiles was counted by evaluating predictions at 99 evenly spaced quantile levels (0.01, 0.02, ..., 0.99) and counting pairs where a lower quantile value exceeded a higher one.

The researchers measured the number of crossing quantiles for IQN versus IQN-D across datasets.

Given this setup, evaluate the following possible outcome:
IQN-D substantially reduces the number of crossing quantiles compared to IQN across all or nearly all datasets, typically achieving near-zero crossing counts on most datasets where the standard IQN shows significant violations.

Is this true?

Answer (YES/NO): NO